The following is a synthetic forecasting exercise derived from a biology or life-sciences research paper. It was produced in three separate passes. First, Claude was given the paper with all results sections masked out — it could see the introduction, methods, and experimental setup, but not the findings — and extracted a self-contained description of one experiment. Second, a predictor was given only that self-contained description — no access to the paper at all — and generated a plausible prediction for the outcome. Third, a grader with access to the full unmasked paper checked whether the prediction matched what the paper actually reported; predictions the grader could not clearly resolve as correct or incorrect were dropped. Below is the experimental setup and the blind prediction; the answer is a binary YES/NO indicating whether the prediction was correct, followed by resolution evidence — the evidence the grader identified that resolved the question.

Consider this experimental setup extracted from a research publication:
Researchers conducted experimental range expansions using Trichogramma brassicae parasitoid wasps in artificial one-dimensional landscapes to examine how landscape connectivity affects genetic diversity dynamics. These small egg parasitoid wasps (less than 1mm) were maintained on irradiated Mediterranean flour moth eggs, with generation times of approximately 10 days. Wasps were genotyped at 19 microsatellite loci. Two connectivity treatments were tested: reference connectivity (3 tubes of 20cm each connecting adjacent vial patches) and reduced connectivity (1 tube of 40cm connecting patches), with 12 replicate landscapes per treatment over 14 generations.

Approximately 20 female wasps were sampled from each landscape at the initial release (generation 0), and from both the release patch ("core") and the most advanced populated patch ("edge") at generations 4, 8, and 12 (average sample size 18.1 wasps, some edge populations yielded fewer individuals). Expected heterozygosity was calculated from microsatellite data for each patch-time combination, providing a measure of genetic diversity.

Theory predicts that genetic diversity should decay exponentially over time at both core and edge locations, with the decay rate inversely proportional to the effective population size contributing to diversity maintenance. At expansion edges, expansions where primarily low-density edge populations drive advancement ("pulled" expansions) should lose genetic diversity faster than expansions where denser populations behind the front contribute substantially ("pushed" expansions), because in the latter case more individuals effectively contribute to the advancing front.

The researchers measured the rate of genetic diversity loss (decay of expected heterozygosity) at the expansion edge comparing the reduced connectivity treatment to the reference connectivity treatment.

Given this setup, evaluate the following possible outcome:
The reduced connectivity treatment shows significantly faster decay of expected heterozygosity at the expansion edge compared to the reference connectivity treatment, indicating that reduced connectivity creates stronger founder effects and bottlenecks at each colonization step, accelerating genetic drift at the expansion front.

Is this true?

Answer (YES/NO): NO